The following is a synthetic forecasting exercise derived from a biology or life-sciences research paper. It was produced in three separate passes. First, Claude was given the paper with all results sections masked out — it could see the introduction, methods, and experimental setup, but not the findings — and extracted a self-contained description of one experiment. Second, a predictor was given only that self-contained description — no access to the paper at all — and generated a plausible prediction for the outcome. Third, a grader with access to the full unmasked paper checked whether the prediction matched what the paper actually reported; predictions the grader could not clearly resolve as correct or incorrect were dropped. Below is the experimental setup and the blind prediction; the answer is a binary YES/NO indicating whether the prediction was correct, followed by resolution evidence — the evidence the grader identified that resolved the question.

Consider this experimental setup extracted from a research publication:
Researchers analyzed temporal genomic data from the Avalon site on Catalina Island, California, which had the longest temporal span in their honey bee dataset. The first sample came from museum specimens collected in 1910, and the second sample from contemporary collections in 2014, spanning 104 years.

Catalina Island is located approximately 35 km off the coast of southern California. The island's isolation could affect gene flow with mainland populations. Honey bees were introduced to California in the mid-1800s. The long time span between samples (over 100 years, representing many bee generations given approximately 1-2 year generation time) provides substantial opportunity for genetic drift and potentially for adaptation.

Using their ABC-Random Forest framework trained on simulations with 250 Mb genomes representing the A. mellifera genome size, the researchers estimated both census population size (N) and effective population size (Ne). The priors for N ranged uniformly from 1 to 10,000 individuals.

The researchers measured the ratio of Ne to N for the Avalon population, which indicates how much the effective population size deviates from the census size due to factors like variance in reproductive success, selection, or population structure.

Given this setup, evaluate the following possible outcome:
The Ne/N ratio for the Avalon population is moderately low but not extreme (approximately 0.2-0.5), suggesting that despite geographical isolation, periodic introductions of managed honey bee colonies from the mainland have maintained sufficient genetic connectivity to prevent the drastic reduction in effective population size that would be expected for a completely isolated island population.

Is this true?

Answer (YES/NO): NO